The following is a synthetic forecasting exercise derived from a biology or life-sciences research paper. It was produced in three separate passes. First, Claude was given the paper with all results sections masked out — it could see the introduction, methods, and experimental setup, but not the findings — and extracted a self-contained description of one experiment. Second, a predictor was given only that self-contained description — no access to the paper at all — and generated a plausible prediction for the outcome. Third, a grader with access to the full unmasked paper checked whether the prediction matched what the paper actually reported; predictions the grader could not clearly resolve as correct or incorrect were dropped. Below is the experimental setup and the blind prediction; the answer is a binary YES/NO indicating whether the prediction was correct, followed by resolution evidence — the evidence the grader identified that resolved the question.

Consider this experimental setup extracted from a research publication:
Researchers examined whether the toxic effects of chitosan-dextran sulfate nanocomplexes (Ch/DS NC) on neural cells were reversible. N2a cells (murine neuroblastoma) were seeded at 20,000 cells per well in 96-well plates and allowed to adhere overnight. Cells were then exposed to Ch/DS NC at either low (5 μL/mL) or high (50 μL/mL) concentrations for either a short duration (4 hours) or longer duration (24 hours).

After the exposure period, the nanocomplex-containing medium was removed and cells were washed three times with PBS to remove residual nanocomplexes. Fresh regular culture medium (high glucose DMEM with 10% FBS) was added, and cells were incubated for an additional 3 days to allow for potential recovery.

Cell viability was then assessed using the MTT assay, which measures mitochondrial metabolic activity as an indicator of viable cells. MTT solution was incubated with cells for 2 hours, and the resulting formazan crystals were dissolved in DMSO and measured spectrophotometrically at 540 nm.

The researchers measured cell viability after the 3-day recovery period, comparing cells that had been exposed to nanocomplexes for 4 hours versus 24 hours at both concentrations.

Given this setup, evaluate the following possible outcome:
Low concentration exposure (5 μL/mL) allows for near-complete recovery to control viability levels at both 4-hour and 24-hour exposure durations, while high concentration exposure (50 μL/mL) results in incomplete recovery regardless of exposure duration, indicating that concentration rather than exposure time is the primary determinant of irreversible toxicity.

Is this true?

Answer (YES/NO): NO